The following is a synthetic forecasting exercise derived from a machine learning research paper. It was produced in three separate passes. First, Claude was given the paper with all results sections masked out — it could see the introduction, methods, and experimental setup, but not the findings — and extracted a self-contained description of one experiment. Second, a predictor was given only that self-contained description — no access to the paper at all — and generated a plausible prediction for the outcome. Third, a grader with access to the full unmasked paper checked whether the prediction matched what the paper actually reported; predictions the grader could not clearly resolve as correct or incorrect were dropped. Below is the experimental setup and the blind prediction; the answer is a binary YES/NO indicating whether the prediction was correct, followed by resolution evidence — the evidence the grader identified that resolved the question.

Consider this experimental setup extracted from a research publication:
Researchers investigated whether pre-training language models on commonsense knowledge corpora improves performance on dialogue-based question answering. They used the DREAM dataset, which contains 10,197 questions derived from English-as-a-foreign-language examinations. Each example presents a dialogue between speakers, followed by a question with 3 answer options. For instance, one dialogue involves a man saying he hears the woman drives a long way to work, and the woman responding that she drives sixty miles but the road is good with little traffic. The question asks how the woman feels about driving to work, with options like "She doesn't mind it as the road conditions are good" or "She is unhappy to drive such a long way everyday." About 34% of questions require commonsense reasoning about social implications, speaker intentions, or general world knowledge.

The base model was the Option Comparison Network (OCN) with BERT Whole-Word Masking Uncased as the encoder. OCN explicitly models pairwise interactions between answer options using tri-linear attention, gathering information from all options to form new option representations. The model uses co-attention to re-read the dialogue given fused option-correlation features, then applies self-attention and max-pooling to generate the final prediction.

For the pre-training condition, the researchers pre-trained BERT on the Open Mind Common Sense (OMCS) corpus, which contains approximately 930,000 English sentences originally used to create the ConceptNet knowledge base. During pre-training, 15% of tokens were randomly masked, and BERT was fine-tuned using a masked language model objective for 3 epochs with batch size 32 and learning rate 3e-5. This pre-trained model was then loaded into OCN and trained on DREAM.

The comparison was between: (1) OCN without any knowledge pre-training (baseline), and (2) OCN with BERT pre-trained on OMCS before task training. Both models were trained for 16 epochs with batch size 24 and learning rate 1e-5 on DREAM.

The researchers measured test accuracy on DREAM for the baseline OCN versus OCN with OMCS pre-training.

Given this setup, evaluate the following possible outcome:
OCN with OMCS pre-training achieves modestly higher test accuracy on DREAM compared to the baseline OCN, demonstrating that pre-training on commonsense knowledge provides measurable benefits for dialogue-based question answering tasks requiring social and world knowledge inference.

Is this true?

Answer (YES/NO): NO